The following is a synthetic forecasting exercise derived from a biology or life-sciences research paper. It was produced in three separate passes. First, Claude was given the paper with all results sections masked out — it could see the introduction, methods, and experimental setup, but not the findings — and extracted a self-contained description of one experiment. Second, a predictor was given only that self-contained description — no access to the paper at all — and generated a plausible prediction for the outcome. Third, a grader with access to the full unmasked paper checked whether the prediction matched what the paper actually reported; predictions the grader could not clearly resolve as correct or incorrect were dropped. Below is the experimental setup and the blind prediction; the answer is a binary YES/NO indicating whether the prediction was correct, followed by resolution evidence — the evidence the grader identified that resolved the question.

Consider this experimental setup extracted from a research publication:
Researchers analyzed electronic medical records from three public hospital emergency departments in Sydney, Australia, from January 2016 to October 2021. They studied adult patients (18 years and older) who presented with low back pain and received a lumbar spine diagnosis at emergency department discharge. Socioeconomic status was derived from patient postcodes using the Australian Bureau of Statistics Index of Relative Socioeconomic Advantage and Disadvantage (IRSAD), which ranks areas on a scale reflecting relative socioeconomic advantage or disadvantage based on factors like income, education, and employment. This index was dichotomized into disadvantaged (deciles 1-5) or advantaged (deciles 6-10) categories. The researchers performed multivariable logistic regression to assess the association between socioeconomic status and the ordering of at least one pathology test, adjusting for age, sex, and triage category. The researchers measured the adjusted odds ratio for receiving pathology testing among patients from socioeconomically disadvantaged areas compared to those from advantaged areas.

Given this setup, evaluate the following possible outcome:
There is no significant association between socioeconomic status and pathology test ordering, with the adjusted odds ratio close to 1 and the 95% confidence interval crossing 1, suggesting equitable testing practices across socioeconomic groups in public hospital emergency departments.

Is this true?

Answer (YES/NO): YES